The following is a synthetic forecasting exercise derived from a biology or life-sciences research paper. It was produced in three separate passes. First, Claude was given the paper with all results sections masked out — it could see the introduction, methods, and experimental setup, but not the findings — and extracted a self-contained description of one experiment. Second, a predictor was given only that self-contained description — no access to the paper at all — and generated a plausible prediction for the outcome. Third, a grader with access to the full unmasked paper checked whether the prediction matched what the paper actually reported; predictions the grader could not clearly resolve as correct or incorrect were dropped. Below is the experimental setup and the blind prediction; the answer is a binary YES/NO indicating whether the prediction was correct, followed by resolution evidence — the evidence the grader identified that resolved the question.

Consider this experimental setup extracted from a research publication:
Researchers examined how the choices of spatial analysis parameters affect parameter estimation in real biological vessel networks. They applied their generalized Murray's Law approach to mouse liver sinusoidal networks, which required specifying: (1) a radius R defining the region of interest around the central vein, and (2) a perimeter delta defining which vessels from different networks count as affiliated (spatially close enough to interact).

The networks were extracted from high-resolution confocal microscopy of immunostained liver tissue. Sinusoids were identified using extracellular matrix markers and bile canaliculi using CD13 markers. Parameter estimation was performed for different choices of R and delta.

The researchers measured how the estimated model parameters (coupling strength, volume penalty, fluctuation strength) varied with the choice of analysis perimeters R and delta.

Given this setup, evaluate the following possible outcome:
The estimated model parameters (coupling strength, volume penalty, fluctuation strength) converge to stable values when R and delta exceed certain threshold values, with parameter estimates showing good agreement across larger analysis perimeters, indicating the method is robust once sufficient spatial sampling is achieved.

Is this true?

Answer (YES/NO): NO